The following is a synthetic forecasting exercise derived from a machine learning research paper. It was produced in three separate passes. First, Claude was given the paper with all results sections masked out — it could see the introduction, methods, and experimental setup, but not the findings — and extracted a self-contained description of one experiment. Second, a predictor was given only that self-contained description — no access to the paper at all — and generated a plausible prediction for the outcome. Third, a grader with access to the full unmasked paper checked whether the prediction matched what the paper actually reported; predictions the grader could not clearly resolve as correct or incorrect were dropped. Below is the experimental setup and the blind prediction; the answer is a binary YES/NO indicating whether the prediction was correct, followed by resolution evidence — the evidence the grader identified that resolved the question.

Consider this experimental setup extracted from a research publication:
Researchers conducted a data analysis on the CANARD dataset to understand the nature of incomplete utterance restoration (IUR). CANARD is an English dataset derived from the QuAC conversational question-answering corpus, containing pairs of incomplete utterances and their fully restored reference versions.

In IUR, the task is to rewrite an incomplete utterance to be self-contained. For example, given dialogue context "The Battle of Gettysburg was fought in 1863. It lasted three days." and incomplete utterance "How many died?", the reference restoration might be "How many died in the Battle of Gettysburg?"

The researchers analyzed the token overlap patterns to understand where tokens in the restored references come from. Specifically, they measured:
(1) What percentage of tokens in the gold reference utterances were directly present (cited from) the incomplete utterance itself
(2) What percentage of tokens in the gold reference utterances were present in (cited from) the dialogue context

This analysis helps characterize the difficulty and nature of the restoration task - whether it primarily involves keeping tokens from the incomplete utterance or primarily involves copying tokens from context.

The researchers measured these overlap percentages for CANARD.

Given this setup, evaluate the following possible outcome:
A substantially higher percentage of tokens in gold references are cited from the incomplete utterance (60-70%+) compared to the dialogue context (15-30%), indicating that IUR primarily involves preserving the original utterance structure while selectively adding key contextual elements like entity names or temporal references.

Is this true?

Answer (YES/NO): NO